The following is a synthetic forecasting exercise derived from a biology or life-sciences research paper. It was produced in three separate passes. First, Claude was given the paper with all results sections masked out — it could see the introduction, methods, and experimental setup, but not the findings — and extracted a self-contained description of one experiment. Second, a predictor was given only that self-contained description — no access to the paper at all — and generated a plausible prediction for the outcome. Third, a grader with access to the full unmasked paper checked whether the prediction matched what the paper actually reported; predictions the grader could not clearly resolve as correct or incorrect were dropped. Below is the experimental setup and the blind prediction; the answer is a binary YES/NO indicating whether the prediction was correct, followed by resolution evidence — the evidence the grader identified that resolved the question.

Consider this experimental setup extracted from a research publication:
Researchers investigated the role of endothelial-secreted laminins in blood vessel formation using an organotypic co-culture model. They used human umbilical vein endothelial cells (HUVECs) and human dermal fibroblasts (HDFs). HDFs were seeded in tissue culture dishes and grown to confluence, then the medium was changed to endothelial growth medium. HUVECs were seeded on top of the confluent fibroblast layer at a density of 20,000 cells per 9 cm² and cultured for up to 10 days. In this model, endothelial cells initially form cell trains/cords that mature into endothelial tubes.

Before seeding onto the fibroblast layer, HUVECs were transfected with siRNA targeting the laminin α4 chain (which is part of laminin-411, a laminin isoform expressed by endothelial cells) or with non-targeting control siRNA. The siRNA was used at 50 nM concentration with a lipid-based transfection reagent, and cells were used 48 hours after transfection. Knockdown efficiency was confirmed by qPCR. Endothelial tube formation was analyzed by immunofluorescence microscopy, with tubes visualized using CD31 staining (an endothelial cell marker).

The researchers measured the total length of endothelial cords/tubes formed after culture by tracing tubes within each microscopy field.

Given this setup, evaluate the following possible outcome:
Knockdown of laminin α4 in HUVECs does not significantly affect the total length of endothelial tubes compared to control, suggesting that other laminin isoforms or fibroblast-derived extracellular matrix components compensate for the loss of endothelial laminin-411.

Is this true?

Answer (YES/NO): NO